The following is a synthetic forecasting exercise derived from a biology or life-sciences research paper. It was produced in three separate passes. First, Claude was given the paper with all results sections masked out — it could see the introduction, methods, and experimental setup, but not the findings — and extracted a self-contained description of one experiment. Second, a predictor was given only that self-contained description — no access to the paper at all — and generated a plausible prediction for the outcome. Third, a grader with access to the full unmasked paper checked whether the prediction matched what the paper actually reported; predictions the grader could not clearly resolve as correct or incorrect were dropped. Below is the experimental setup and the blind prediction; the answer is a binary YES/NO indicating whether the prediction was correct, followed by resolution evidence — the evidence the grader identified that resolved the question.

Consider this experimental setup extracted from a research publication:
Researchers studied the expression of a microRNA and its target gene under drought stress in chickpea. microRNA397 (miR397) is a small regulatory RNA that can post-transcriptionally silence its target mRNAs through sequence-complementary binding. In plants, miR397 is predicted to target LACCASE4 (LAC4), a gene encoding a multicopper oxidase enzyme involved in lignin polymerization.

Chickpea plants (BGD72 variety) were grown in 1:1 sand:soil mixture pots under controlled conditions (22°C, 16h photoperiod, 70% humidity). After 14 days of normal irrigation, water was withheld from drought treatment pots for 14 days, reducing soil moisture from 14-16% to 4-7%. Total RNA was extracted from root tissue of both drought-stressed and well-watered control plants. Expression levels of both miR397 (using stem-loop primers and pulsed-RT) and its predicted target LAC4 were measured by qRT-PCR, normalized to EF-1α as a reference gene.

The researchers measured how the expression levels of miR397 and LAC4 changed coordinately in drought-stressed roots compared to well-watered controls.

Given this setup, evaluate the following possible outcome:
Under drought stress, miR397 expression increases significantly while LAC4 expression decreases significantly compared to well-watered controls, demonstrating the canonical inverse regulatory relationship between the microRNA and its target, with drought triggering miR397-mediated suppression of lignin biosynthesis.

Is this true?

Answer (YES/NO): NO